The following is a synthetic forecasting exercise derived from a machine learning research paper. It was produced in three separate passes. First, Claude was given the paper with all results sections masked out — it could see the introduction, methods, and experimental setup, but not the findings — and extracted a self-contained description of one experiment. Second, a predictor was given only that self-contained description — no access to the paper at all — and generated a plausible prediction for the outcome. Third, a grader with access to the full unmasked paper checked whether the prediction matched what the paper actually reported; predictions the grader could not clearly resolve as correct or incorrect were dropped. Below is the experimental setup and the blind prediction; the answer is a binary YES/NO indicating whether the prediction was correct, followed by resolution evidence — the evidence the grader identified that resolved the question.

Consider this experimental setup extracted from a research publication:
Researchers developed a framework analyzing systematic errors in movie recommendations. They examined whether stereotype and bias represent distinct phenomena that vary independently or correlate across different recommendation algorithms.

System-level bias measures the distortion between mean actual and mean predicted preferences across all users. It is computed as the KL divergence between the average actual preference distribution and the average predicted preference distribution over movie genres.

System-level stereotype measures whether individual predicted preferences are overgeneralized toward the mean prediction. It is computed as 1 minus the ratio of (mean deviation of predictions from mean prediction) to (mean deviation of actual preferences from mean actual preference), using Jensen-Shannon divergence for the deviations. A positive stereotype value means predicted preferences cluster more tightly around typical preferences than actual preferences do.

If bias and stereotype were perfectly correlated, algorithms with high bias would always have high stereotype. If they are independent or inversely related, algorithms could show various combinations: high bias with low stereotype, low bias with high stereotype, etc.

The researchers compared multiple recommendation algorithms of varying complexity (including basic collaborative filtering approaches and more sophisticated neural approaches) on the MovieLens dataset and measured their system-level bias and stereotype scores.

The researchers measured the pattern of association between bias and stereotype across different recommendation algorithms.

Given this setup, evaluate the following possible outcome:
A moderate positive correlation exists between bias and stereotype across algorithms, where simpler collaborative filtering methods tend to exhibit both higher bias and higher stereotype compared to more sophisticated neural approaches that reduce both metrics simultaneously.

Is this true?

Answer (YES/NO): NO